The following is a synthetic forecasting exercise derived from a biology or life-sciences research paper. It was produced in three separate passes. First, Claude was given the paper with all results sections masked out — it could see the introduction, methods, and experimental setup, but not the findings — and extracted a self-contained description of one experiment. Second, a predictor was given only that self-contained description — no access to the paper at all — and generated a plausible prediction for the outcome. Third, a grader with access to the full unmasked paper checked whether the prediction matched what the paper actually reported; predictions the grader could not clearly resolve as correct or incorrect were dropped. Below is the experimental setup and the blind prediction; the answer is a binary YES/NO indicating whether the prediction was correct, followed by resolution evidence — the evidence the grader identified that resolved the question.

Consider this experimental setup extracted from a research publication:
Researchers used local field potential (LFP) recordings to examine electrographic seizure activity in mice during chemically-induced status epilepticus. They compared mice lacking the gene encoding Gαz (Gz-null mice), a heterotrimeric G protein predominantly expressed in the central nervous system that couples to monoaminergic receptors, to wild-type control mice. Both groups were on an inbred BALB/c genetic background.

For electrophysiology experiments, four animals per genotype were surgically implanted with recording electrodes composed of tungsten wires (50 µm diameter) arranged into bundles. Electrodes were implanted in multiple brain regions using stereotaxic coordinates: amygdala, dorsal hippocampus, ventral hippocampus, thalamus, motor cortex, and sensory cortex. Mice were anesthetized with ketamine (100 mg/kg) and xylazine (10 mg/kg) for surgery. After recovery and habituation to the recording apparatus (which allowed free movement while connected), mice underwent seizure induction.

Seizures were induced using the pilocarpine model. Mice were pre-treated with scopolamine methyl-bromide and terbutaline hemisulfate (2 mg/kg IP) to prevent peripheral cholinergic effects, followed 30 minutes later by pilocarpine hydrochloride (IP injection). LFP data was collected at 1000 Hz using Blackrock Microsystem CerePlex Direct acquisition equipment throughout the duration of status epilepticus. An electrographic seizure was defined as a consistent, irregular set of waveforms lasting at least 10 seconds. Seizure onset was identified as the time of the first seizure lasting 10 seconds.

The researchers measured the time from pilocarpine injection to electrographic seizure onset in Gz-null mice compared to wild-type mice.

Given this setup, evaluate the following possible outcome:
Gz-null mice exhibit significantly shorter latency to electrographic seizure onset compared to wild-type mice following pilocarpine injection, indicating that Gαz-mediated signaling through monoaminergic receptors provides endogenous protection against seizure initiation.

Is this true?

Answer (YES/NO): YES